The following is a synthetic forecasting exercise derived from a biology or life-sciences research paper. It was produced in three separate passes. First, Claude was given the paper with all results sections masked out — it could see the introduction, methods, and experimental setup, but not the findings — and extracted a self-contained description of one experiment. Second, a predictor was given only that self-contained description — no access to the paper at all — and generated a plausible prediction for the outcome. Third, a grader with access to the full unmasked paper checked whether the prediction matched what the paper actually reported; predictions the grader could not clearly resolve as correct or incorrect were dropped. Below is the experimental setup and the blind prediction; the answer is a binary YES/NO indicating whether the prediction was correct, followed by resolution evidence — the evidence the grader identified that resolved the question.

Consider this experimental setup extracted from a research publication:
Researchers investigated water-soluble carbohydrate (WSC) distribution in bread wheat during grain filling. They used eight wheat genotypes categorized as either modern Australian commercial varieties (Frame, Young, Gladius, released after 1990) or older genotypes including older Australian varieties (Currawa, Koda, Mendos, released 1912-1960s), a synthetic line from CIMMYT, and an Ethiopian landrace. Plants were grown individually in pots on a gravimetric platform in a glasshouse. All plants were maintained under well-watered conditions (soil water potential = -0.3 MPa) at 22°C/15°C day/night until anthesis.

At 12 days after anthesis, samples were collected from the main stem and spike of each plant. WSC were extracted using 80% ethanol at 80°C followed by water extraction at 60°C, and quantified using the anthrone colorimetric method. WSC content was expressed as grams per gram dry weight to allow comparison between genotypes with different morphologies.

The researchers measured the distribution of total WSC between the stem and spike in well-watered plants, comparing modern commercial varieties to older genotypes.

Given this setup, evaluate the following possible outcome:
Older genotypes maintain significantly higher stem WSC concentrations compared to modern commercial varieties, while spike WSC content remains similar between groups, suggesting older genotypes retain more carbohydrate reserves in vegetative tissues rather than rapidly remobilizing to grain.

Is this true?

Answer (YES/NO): NO